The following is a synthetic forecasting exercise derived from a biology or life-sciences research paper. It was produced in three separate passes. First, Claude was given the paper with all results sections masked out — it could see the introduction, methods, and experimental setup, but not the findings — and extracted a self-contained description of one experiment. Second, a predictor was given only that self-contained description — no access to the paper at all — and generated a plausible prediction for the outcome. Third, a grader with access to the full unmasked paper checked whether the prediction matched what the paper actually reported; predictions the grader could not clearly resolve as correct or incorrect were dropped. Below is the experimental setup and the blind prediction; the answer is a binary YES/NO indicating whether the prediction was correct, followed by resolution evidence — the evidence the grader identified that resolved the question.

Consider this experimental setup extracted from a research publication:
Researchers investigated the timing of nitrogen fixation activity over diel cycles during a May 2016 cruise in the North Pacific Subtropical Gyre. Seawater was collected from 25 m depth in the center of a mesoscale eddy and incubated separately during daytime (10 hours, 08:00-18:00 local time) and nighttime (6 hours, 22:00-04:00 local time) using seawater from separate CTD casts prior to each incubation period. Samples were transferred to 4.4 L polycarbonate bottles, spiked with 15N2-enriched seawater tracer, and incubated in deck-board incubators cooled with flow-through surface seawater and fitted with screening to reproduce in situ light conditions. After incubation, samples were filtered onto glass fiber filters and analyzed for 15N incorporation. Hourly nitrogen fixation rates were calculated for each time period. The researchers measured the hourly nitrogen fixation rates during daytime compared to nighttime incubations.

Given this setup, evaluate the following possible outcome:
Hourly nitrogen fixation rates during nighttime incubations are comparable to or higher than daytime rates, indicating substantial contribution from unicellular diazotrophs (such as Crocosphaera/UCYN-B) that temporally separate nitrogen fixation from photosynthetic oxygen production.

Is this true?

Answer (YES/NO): NO